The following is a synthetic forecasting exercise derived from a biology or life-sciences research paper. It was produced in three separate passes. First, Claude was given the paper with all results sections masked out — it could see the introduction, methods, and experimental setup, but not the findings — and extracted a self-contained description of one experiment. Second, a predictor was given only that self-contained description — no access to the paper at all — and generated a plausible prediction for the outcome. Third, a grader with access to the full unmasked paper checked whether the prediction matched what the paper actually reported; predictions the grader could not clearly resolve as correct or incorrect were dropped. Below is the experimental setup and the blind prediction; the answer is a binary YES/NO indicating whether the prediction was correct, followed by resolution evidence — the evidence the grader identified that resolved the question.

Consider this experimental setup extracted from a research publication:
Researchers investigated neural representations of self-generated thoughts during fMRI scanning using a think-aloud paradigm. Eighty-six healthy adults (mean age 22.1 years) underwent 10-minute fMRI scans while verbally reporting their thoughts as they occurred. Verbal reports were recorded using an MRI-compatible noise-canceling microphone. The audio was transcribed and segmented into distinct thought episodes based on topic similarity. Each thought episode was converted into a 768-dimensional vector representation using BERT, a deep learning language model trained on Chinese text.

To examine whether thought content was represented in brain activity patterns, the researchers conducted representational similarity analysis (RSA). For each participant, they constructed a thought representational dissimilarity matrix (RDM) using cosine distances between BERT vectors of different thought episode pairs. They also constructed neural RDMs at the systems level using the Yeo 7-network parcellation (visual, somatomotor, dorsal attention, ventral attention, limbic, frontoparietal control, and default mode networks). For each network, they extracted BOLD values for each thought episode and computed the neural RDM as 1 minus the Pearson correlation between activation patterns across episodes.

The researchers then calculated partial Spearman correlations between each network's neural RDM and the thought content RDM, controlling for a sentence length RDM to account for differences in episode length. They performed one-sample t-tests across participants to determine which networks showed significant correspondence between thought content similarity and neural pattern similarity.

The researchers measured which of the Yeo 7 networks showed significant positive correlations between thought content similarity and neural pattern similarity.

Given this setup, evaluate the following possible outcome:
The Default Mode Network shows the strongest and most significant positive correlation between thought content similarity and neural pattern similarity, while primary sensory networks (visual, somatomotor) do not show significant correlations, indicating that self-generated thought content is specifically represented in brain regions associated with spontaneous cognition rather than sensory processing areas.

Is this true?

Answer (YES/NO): NO